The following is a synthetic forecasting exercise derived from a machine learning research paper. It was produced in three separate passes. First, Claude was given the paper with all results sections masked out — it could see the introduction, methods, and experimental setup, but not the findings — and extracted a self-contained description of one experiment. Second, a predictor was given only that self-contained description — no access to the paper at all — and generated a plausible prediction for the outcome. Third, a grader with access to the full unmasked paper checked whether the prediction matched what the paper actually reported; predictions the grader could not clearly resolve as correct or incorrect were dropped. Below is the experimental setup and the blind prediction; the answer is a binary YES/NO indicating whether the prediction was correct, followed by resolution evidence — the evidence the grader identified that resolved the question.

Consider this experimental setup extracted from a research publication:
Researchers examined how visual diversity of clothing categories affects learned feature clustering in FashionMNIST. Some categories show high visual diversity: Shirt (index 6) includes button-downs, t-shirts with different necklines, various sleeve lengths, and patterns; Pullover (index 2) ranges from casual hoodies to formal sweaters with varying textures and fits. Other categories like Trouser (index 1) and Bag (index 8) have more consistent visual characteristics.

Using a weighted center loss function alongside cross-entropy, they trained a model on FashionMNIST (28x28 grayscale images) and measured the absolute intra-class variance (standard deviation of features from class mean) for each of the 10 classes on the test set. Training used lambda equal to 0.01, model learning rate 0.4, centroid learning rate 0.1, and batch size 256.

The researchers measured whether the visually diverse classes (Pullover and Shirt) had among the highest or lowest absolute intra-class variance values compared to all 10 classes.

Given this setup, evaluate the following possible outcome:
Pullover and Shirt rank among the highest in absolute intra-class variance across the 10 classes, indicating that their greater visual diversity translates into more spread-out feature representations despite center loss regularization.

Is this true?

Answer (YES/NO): YES